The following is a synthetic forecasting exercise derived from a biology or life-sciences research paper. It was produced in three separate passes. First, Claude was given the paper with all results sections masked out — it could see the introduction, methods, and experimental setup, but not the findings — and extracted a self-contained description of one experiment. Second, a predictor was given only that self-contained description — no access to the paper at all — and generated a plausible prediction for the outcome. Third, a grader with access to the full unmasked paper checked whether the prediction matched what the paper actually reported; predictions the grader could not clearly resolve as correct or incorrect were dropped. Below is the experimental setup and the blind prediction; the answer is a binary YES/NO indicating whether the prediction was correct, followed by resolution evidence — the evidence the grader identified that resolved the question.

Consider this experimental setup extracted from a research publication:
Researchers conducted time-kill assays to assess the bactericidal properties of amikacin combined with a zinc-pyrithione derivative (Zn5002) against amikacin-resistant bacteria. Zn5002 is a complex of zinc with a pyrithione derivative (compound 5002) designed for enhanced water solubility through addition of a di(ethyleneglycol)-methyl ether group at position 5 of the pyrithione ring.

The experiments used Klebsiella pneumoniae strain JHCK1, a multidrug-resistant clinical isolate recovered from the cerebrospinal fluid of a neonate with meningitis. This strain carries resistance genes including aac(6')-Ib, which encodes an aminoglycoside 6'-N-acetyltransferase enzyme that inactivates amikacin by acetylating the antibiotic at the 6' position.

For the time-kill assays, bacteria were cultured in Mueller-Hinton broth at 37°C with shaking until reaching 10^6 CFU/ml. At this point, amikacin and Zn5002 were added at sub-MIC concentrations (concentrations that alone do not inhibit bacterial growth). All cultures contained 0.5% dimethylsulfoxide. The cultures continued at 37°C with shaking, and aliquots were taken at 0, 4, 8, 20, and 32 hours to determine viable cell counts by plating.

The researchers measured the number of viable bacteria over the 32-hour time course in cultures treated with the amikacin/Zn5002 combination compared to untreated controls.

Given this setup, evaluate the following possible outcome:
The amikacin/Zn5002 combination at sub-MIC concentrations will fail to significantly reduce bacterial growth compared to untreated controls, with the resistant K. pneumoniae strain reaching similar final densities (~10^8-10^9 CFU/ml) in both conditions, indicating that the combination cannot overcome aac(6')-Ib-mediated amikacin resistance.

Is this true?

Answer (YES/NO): NO